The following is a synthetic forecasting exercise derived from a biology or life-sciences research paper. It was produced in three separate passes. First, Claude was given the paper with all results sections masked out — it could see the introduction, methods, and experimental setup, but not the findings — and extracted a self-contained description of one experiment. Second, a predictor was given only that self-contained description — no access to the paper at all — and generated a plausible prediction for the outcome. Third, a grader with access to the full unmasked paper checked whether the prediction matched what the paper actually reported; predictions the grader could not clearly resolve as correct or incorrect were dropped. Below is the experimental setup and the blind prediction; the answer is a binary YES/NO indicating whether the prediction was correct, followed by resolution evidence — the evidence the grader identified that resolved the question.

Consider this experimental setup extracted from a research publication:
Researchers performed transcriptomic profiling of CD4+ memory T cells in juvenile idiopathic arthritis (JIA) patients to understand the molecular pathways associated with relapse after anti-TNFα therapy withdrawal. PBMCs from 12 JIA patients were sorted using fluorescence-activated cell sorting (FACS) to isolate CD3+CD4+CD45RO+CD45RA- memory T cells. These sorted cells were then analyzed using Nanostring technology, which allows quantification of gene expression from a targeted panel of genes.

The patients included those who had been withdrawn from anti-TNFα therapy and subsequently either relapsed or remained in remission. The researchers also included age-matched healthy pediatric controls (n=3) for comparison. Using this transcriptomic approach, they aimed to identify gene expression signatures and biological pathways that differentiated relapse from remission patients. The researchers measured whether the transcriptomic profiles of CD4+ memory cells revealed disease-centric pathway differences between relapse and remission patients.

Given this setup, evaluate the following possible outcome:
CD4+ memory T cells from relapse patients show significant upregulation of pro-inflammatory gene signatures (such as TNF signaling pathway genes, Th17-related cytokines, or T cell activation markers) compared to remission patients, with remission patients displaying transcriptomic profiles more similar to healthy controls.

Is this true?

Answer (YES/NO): NO